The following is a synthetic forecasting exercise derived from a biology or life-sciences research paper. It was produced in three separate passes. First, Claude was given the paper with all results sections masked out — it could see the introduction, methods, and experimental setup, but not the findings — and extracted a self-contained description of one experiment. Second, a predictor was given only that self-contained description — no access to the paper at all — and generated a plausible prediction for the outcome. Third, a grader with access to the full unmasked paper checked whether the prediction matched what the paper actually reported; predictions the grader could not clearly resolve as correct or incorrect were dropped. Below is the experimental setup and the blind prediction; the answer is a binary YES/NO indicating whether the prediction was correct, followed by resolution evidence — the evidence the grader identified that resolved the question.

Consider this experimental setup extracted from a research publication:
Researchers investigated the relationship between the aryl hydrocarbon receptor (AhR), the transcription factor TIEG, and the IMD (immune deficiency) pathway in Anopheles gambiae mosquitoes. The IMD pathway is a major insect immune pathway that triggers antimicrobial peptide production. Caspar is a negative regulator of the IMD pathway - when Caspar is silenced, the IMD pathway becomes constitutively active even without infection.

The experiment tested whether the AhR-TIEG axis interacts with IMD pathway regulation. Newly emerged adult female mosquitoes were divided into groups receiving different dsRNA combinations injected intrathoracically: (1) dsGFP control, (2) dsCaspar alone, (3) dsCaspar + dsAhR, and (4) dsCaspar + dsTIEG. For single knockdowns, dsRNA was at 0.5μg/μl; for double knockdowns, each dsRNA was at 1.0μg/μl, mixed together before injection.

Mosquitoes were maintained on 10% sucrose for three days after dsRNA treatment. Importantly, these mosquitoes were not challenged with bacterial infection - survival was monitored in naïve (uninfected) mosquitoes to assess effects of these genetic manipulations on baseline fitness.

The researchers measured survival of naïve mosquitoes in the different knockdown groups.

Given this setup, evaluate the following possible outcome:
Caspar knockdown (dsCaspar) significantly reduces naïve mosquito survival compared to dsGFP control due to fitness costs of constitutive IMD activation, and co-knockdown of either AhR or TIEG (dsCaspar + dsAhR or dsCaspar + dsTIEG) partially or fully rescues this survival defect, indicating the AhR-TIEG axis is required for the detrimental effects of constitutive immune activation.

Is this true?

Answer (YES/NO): NO